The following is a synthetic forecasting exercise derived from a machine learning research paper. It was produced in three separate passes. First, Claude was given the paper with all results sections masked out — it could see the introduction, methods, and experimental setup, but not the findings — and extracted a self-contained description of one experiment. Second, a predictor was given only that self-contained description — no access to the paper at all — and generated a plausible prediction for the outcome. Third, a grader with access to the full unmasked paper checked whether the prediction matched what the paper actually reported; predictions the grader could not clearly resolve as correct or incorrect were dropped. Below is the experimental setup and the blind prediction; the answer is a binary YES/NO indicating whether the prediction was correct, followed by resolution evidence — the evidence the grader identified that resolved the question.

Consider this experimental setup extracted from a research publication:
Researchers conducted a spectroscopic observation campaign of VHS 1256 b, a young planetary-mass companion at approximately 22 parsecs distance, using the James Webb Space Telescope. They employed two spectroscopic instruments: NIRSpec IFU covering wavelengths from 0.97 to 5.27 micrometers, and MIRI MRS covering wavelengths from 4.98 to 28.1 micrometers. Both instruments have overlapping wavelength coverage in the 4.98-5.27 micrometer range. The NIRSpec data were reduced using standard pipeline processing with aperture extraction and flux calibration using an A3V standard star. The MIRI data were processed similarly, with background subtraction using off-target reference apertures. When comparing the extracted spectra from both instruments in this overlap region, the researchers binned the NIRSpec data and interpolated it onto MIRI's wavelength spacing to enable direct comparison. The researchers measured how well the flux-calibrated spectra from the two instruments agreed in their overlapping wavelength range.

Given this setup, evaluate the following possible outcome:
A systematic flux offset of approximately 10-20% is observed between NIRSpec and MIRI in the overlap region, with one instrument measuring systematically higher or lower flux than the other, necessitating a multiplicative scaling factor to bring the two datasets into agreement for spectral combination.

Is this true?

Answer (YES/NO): NO